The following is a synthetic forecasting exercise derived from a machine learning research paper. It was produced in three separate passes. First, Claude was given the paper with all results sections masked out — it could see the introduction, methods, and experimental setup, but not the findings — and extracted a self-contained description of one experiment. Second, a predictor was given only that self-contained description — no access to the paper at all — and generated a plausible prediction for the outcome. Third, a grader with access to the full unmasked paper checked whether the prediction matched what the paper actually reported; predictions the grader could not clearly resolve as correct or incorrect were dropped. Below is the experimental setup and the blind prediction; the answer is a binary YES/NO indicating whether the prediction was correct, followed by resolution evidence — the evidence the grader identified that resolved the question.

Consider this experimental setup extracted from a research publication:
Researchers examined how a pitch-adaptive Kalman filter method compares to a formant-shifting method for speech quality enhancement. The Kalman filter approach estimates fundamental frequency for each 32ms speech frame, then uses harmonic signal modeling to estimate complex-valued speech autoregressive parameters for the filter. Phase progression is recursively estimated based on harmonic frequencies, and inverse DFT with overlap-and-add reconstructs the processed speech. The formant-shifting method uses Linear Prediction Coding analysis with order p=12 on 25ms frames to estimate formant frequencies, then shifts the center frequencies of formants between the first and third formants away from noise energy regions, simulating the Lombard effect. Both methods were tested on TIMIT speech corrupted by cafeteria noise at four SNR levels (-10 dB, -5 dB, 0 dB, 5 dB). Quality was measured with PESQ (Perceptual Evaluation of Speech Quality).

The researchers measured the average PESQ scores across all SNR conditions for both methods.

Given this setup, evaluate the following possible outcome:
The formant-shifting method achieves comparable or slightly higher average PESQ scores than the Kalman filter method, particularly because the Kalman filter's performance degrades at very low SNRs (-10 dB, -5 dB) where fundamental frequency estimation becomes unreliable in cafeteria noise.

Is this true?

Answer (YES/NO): NO